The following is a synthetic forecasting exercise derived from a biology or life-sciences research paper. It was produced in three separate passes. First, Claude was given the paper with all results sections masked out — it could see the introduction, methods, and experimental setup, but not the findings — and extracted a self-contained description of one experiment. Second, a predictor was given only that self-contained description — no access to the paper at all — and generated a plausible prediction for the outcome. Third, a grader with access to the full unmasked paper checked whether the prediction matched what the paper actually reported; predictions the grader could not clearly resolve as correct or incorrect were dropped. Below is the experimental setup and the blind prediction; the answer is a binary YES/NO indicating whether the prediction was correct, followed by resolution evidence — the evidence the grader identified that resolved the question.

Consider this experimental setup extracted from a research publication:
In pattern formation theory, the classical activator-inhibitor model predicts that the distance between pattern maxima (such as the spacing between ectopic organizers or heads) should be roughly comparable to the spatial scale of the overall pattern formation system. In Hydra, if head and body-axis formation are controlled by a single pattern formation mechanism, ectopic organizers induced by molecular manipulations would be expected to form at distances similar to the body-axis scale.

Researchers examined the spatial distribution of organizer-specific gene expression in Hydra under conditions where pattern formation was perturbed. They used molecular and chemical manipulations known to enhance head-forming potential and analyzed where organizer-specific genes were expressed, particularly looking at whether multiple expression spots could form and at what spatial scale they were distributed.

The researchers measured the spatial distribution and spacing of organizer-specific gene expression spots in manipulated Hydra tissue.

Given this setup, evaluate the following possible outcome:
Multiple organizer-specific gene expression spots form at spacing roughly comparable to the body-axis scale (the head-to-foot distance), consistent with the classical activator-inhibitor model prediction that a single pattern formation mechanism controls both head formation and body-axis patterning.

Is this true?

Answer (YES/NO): NO